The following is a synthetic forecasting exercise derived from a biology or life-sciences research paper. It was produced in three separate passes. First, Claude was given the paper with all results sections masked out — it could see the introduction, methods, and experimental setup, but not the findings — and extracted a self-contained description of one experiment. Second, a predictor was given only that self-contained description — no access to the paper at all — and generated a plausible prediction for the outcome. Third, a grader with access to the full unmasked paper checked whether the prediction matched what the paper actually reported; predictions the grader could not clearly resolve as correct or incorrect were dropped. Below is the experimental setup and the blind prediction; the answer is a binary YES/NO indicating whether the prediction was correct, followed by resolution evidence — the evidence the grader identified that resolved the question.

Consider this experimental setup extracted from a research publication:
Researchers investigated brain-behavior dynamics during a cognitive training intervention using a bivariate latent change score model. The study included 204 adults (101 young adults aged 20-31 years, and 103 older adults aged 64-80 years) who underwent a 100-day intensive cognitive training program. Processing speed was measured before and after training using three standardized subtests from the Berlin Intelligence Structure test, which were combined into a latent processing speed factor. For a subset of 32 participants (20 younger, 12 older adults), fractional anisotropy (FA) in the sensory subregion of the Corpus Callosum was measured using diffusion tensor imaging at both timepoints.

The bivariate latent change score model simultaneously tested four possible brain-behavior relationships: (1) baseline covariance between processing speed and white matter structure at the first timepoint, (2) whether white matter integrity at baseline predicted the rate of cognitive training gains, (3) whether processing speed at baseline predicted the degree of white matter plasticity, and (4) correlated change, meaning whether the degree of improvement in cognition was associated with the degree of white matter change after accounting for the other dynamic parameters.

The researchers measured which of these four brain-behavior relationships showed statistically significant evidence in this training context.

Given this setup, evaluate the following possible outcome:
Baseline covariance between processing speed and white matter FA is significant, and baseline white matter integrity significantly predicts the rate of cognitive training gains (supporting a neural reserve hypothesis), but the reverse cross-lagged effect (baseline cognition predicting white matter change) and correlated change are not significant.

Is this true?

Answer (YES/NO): NO